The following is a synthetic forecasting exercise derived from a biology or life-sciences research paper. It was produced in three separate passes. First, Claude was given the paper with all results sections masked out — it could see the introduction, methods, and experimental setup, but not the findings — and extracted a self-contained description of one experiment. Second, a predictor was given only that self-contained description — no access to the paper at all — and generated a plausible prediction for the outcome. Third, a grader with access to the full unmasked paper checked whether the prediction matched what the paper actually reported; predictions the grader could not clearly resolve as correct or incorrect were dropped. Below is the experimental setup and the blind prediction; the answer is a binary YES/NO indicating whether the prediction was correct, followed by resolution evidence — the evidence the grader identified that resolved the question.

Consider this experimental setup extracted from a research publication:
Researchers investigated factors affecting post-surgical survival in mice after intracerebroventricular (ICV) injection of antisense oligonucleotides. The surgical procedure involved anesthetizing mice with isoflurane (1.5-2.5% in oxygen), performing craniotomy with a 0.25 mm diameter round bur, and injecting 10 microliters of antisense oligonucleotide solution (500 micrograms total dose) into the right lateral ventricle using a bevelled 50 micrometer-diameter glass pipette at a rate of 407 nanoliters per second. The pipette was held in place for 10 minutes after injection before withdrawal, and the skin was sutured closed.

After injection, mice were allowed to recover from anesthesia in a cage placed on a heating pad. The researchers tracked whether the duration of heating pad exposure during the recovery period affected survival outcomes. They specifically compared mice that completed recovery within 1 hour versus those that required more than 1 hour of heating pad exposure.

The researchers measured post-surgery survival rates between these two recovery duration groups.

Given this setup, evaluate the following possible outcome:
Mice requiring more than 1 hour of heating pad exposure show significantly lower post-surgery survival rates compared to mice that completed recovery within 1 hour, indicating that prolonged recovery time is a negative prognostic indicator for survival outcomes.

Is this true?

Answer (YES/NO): YES